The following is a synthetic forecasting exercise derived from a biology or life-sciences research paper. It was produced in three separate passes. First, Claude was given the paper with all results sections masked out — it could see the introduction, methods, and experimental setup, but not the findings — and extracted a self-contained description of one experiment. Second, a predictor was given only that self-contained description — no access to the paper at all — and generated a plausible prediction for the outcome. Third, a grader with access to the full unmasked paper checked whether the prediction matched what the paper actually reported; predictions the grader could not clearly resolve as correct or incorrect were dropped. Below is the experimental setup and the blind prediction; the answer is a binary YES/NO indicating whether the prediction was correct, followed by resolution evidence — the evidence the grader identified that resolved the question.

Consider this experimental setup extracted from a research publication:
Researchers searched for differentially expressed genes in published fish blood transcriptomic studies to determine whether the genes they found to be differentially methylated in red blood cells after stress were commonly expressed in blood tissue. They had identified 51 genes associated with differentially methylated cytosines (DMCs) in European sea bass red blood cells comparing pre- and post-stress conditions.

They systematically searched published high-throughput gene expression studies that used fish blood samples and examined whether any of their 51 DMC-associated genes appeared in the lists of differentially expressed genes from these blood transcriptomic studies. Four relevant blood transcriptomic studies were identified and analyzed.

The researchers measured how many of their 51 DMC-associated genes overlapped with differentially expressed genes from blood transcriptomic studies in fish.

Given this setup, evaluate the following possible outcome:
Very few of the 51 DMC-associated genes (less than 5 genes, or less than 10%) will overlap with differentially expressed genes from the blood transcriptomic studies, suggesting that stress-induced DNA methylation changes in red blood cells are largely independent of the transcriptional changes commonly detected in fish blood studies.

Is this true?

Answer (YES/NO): YES